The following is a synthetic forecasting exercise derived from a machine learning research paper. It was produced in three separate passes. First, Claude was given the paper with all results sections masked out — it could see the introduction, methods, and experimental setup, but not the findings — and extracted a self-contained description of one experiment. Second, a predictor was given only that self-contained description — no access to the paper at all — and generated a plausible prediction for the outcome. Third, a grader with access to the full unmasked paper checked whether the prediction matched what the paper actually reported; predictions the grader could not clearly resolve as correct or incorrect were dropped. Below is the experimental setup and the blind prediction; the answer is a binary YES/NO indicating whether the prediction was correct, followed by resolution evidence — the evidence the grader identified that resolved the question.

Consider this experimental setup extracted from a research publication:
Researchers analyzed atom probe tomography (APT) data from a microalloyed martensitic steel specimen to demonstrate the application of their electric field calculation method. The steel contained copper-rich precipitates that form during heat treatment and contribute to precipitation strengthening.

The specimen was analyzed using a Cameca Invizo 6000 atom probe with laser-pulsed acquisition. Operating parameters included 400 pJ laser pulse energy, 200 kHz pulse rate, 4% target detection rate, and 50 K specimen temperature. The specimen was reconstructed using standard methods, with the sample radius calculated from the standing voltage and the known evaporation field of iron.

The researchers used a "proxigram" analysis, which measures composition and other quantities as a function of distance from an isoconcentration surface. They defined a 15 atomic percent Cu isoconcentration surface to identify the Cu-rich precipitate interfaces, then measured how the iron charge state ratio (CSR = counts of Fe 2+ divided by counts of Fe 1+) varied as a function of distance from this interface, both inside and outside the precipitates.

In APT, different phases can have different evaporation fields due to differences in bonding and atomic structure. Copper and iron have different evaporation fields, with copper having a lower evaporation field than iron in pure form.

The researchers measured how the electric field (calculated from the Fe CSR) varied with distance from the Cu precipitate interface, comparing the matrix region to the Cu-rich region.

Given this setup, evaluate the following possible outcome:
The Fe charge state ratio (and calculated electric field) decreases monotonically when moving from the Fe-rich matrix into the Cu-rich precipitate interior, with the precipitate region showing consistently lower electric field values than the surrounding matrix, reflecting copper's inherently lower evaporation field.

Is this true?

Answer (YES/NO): YES